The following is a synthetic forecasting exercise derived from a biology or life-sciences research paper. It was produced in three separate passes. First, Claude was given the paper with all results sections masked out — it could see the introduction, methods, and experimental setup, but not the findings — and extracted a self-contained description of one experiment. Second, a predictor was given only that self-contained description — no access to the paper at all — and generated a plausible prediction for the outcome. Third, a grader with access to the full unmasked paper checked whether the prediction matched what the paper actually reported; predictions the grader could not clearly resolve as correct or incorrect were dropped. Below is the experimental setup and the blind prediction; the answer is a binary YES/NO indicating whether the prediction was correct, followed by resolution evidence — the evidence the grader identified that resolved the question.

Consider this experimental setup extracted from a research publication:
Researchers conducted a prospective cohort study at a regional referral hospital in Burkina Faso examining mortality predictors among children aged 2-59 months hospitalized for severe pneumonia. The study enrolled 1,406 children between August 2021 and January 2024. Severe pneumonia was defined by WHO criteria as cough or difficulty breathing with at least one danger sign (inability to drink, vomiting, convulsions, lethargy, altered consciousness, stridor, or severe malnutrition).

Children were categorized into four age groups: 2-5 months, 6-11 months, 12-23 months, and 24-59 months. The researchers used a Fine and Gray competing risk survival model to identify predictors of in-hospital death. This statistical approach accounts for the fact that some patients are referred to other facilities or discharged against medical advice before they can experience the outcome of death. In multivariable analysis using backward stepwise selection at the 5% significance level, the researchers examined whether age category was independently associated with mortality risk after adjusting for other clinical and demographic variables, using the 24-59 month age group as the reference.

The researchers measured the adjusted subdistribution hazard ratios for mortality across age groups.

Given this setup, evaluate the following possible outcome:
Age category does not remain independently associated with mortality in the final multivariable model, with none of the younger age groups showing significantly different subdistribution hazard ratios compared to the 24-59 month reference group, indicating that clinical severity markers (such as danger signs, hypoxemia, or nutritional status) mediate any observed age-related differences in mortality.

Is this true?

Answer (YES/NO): NO